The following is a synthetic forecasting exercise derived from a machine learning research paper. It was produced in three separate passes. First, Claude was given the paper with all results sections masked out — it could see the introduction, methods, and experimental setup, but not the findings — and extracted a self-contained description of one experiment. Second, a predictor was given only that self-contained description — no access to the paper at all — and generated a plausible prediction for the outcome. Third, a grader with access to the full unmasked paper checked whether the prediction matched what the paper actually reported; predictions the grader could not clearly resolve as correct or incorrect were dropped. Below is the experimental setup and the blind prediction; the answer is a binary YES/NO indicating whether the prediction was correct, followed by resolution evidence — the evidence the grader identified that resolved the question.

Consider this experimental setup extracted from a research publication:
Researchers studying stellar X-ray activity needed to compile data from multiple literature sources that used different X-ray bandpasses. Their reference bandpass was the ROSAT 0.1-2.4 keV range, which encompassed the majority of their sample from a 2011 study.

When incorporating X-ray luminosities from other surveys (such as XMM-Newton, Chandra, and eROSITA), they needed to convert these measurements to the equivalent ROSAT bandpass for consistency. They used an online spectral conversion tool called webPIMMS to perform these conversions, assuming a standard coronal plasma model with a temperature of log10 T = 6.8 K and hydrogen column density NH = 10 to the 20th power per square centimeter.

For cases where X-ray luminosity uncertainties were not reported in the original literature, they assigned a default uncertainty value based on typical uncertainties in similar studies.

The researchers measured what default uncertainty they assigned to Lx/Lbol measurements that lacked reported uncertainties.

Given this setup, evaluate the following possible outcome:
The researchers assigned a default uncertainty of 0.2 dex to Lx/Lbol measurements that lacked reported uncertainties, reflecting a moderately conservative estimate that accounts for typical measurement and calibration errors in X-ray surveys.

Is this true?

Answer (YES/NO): NO